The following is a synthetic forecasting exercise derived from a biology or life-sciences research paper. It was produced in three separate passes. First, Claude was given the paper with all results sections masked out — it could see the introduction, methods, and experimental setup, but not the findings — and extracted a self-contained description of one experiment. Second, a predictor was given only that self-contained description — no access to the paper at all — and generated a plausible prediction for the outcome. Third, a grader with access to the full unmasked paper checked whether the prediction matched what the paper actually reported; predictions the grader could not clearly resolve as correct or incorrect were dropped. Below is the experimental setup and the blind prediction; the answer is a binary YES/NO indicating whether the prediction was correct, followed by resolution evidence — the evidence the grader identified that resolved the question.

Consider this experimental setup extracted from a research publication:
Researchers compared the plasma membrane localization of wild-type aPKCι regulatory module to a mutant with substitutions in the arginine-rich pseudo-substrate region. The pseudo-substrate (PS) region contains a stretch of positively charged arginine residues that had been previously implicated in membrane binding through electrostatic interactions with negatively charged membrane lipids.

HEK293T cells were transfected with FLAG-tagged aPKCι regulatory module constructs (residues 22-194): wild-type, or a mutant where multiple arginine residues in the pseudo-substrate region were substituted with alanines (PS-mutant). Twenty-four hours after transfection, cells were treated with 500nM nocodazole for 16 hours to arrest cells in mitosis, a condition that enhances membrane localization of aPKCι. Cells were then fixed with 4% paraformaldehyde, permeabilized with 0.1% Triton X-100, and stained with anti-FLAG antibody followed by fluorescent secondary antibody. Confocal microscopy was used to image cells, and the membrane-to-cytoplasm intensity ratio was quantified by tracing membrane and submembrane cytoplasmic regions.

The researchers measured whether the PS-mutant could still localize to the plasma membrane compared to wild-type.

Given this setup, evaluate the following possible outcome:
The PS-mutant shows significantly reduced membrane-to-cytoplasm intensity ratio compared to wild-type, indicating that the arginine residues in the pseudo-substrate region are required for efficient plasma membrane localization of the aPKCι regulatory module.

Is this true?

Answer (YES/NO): YES